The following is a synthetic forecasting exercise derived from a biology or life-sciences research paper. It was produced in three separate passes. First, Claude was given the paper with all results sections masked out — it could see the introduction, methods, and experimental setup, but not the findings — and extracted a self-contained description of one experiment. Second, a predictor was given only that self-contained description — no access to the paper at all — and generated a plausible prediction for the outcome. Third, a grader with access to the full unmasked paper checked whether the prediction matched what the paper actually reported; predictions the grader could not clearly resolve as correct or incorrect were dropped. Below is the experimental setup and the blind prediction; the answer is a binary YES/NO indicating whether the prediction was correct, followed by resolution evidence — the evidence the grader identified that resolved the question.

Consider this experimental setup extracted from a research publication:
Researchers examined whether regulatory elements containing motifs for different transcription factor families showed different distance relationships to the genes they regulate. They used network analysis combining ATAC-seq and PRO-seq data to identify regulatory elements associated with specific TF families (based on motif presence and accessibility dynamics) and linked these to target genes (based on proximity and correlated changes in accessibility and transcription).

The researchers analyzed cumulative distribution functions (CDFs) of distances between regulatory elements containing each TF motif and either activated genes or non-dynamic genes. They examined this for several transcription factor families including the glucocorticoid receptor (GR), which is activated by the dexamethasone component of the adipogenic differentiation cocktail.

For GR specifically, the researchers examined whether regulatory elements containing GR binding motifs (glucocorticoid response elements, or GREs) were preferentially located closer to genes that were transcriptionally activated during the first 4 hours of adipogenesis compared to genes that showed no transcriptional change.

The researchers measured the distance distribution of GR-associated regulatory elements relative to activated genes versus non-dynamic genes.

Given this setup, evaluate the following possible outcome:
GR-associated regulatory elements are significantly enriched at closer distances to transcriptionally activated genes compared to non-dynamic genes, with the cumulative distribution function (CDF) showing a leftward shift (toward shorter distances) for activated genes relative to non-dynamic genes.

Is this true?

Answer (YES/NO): YES